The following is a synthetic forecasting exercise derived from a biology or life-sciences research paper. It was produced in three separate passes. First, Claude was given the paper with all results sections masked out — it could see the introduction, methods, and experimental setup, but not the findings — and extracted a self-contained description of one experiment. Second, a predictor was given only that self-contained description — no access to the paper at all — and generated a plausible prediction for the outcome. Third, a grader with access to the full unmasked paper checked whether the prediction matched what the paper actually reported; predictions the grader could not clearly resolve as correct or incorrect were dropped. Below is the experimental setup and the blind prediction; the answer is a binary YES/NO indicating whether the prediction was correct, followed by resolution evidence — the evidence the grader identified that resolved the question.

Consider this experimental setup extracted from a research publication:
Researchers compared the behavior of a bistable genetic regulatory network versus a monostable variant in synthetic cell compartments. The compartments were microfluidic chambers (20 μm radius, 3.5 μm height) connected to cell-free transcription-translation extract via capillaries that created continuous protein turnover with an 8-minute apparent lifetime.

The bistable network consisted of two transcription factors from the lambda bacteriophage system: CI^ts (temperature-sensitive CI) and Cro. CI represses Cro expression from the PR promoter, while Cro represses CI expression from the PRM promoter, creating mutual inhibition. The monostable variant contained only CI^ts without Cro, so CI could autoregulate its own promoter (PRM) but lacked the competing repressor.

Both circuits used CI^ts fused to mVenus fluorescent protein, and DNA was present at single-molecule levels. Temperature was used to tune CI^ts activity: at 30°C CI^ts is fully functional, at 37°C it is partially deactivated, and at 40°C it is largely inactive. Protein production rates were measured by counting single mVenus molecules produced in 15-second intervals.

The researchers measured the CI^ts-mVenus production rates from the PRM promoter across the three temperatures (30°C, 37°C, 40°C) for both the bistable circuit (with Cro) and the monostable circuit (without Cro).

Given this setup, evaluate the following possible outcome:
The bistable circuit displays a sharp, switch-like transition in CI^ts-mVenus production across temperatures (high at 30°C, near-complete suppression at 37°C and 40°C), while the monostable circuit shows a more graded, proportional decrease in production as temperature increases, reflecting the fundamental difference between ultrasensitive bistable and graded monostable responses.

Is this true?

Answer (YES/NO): NO